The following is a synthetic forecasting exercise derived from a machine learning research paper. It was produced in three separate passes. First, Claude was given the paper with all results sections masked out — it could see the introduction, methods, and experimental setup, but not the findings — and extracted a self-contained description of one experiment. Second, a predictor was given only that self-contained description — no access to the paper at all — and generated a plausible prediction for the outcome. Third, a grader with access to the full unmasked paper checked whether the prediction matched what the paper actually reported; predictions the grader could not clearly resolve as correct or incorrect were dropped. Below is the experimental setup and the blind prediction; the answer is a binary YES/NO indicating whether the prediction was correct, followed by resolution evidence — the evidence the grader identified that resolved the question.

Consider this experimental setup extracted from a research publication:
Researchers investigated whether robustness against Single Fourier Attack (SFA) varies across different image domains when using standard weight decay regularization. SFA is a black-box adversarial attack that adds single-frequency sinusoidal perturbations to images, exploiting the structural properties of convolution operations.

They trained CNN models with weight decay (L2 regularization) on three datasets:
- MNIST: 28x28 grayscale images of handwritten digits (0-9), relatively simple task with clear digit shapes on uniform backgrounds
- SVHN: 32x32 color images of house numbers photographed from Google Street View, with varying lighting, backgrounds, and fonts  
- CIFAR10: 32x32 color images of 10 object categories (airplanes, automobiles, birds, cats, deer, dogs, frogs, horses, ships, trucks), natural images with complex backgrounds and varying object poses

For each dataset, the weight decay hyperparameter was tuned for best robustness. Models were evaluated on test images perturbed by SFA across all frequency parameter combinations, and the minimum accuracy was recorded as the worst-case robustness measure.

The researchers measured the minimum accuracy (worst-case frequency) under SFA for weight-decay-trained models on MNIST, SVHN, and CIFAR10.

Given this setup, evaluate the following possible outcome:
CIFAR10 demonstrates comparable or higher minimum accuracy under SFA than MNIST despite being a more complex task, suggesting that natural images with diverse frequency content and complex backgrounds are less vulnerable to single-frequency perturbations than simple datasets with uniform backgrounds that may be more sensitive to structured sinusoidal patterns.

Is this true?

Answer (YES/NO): NO